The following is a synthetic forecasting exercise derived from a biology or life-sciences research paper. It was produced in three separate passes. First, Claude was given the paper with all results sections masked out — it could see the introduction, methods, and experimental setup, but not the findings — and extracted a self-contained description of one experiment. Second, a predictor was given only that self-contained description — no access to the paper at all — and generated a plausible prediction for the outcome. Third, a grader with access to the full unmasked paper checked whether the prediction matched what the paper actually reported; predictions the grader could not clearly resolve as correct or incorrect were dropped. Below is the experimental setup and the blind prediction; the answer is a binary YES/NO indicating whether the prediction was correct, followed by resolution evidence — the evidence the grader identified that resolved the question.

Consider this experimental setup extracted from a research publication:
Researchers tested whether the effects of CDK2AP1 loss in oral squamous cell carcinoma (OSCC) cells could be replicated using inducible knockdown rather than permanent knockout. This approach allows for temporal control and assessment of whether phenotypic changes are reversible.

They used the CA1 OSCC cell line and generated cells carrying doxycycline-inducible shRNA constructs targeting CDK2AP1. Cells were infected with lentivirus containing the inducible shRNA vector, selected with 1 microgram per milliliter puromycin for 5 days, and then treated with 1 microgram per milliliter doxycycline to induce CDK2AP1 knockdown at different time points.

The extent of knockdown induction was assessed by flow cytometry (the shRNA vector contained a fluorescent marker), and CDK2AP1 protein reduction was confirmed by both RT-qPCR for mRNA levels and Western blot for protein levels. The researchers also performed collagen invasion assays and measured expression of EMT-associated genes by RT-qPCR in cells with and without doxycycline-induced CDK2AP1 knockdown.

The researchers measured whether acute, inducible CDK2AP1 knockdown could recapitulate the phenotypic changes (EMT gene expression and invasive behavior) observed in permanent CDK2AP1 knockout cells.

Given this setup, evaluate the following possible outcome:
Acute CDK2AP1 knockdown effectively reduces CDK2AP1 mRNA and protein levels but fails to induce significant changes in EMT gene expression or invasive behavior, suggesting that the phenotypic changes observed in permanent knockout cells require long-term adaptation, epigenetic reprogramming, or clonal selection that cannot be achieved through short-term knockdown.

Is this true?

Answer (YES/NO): NO